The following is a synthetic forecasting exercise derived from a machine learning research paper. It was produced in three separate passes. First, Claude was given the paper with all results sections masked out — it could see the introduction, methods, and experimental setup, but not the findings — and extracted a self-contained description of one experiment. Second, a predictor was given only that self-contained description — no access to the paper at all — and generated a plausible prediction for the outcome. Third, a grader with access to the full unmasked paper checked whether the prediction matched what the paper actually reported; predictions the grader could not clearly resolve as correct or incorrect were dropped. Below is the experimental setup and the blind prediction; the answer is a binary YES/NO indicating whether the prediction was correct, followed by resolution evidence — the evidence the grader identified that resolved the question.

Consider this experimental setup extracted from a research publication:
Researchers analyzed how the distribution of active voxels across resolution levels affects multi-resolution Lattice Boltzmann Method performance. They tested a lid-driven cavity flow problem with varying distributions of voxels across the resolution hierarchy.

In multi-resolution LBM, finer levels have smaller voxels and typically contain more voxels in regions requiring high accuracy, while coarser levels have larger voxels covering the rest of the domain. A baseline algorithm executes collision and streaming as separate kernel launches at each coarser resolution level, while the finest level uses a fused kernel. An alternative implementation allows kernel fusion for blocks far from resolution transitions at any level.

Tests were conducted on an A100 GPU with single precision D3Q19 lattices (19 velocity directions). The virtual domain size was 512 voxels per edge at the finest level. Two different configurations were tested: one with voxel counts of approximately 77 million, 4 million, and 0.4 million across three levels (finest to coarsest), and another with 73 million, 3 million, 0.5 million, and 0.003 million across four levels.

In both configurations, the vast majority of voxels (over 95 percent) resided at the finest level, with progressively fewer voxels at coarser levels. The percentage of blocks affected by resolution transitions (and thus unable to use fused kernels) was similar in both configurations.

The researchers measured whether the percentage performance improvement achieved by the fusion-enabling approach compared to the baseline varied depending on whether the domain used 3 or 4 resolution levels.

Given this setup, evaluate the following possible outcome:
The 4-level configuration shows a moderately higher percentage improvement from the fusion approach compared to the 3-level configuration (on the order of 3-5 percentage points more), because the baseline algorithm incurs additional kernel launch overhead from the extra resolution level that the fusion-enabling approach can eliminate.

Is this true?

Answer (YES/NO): NO